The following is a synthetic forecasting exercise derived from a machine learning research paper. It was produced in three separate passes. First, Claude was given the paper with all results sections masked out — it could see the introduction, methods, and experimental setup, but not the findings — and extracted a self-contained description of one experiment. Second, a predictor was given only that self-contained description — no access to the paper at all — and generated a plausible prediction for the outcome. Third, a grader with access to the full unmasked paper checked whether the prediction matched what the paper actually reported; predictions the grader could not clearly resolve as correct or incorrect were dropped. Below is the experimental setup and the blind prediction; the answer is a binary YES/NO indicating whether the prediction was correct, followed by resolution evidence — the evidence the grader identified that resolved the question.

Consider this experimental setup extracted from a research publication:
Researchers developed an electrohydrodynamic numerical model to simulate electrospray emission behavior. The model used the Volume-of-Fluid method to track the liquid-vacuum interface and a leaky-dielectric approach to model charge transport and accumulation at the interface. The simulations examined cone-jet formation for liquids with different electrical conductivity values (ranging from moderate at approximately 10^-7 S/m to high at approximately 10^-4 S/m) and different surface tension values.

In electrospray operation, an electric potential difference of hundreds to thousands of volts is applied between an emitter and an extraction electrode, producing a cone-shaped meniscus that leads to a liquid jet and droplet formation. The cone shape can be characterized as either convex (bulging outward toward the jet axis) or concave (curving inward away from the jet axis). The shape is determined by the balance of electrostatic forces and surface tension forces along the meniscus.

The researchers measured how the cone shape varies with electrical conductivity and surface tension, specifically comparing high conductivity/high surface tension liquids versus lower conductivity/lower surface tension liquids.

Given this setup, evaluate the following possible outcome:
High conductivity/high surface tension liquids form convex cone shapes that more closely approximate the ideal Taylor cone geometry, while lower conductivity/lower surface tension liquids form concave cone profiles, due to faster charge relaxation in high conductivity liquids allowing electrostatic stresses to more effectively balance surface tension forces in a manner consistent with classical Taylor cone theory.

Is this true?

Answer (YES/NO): YES